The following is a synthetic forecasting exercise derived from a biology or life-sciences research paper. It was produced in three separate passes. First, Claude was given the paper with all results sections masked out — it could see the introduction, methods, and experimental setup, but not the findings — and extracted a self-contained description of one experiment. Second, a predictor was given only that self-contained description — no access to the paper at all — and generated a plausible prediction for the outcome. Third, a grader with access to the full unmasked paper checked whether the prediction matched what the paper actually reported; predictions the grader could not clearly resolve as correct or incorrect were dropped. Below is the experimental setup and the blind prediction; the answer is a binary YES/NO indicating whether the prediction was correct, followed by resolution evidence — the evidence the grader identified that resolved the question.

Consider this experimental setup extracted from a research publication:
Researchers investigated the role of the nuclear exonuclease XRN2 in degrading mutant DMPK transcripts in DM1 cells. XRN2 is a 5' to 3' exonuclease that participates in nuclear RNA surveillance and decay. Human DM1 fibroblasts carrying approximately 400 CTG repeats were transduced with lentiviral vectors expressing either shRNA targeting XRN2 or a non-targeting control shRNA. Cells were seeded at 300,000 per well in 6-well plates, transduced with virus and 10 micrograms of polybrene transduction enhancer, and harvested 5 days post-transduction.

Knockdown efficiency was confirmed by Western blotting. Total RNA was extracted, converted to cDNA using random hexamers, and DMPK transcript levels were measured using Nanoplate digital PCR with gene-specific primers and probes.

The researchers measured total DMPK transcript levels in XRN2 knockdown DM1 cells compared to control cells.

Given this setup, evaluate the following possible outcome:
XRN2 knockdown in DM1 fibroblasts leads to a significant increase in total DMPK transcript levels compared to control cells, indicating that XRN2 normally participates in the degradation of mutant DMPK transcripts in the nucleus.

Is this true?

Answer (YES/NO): YES